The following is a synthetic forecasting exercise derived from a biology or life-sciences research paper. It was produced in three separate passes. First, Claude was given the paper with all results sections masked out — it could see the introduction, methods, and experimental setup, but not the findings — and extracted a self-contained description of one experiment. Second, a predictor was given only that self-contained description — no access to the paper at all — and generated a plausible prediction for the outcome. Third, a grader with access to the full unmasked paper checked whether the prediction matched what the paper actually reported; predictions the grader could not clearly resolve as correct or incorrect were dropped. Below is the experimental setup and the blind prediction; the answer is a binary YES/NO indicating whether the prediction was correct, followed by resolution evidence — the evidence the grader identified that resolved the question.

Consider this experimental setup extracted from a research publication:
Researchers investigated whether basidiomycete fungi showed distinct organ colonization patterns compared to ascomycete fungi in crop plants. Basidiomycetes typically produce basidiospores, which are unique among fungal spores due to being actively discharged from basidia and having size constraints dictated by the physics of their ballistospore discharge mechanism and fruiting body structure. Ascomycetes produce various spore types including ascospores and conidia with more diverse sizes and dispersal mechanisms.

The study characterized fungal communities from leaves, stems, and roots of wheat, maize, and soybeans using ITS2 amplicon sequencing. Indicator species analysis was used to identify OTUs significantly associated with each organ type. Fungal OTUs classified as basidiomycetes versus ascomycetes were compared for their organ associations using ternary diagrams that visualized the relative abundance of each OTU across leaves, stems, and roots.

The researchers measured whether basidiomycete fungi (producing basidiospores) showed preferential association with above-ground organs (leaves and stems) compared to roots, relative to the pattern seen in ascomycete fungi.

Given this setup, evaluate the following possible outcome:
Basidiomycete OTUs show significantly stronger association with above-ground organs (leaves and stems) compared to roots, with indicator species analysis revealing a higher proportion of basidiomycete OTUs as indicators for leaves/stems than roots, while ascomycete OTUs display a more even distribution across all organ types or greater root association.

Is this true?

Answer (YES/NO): NO